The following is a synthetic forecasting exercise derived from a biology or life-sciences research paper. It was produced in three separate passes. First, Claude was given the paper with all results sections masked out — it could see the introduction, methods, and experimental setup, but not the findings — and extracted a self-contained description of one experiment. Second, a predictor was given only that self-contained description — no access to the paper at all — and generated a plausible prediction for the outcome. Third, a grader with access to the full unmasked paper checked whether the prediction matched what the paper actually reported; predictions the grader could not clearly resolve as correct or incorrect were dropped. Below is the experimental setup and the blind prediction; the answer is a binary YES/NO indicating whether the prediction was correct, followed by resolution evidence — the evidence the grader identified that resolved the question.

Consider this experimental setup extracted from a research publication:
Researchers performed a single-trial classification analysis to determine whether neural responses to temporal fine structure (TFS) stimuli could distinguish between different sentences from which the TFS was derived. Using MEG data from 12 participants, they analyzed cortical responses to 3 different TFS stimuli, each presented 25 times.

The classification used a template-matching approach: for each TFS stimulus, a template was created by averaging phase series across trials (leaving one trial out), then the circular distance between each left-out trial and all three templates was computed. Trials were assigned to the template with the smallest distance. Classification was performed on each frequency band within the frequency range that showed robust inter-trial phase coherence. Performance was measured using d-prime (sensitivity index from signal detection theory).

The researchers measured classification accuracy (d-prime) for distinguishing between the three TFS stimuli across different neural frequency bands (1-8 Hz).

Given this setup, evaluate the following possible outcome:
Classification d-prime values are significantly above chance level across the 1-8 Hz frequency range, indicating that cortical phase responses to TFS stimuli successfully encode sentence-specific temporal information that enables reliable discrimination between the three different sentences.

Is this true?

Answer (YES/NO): YES